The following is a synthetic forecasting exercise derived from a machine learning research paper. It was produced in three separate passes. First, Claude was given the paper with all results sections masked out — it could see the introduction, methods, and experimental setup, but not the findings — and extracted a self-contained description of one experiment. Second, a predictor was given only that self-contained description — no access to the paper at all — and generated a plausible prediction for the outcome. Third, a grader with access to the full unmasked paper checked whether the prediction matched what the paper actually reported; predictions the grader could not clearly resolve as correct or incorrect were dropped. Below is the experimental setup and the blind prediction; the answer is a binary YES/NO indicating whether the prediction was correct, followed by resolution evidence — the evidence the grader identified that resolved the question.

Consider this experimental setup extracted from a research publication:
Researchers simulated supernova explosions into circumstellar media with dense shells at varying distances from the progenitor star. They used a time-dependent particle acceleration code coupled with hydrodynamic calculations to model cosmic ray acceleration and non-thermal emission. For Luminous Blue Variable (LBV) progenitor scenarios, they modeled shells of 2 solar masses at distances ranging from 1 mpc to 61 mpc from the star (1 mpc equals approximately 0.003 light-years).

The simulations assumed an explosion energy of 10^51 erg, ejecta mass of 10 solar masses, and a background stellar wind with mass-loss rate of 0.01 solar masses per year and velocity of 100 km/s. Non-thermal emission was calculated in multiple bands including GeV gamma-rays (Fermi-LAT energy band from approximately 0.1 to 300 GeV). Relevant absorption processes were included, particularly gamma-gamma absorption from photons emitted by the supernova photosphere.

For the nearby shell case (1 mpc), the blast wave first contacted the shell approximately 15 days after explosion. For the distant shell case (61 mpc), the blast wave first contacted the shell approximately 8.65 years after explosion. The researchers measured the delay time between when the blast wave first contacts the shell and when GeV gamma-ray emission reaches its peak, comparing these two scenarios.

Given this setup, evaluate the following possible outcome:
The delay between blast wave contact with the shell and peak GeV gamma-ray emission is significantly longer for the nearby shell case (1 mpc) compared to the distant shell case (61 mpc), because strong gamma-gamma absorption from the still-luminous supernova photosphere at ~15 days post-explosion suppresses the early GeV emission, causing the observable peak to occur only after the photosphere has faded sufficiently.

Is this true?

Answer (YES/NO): NO